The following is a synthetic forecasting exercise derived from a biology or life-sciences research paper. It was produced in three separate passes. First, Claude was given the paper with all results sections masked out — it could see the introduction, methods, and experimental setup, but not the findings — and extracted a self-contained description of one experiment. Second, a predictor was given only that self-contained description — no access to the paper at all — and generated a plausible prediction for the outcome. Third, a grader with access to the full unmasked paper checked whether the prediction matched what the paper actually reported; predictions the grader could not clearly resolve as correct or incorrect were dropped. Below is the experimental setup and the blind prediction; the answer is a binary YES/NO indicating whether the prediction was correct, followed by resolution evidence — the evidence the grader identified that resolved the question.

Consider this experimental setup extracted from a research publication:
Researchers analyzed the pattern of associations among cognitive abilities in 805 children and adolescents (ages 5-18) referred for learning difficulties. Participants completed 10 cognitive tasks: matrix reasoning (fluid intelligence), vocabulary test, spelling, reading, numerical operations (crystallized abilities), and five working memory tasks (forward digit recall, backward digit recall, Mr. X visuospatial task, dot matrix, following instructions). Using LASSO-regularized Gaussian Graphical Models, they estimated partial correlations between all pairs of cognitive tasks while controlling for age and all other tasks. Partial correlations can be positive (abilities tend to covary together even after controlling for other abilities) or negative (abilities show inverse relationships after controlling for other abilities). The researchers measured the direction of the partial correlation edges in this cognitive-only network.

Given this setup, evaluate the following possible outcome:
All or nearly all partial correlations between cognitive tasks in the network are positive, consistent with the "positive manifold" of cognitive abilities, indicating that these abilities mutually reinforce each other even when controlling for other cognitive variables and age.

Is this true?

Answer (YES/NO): YES